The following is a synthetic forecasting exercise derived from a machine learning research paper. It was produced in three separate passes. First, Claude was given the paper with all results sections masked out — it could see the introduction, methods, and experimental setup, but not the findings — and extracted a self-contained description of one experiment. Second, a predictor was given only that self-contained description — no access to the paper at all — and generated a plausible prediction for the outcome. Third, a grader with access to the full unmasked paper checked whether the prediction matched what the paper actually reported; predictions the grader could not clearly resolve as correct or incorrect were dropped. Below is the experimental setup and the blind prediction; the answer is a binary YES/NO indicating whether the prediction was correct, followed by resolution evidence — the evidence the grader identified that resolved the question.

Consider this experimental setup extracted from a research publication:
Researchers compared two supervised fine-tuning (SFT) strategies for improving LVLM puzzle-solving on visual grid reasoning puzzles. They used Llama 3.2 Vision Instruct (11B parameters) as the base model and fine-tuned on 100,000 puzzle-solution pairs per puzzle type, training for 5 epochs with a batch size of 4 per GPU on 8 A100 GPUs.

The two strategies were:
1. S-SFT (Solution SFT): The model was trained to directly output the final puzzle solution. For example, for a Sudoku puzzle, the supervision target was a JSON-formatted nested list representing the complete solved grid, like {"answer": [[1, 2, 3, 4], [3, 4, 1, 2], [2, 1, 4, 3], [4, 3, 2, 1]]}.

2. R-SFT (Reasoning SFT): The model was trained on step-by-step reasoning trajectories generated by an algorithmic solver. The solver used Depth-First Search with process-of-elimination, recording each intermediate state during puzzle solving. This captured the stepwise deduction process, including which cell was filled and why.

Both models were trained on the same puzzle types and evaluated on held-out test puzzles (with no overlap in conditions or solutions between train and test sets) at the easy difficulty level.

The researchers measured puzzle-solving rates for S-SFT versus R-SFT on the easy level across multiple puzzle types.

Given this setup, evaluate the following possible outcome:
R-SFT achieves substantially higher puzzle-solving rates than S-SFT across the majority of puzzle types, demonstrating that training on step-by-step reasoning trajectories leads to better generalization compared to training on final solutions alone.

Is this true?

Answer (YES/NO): NO